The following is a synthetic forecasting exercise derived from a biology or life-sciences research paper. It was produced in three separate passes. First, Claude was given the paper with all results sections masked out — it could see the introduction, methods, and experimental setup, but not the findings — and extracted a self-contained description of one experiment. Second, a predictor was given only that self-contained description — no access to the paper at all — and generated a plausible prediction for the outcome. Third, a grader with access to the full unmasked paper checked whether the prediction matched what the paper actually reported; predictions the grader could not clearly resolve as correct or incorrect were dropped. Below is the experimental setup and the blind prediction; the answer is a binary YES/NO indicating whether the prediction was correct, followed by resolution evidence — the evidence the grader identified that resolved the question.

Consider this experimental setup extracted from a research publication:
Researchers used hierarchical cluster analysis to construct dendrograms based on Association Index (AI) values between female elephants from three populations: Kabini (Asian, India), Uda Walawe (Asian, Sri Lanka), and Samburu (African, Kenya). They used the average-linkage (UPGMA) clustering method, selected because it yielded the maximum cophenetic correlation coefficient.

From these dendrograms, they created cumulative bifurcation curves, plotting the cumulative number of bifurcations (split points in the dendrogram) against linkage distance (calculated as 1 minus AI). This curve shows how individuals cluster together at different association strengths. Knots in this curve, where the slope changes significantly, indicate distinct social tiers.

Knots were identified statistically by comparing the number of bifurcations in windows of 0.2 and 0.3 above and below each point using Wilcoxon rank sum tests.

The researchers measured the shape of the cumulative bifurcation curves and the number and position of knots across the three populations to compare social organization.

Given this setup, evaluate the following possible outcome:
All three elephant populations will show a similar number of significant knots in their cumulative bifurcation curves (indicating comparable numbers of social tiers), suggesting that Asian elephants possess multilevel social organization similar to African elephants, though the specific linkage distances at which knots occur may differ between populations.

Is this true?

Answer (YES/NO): NO